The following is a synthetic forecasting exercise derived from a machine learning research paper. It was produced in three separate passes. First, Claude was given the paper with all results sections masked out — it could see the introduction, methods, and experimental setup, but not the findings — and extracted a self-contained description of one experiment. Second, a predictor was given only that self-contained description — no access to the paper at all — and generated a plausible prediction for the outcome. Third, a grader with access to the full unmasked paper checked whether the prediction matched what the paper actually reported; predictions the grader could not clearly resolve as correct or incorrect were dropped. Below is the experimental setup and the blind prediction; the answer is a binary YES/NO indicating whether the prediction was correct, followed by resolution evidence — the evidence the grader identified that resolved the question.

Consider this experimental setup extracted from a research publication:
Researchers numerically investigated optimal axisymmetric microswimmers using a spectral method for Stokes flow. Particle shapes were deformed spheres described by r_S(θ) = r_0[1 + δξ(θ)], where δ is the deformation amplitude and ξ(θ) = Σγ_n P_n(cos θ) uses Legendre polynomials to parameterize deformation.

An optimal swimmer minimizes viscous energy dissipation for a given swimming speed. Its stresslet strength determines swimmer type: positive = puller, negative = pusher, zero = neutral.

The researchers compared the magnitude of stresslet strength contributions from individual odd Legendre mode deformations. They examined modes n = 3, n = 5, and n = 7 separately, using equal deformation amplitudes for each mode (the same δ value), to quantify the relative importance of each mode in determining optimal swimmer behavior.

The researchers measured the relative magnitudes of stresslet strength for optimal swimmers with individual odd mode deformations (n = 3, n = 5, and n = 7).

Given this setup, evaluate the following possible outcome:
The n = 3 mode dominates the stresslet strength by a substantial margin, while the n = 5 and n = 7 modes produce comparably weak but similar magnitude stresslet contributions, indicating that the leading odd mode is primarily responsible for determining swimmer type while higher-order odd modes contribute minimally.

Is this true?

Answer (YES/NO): NO